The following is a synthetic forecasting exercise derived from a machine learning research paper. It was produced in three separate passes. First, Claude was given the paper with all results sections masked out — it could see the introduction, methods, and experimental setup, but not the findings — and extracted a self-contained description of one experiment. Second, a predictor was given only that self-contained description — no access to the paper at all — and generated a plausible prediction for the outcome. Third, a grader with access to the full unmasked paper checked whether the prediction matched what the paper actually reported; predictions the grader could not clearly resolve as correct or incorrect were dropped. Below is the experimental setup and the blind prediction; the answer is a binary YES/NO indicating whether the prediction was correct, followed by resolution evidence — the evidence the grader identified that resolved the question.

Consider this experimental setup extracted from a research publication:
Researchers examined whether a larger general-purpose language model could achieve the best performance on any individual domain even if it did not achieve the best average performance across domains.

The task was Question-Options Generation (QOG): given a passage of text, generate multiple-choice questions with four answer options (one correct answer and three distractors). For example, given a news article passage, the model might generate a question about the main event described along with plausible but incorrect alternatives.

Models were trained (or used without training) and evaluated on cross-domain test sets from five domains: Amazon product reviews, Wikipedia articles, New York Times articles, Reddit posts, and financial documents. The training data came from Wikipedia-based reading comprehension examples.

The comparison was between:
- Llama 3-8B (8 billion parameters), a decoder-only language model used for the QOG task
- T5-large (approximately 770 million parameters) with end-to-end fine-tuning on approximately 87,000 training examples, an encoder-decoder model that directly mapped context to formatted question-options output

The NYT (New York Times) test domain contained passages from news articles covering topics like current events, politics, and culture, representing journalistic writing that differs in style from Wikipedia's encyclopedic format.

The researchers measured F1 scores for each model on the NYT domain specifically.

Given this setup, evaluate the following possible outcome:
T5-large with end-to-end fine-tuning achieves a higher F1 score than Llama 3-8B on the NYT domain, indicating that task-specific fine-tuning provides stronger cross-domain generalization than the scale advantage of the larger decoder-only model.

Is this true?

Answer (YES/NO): NO